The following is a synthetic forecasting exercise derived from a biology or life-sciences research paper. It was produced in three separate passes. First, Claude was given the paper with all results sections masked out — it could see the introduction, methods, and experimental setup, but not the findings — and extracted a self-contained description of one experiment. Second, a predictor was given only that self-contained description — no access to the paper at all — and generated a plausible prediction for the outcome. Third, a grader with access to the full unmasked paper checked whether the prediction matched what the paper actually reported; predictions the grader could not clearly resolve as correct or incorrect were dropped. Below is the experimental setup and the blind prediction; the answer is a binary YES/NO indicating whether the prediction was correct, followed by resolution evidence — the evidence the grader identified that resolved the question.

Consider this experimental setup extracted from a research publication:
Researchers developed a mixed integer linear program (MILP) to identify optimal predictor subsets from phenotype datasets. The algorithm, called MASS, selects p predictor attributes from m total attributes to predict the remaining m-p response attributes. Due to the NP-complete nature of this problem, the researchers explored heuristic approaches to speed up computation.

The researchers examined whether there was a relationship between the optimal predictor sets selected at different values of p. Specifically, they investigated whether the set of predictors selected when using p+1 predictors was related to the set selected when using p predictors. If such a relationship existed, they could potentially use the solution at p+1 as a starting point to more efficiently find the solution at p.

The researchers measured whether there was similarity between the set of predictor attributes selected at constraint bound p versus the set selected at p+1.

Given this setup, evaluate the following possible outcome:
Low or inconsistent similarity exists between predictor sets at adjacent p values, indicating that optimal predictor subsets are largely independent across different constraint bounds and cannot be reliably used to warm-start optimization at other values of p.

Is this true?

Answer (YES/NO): NO